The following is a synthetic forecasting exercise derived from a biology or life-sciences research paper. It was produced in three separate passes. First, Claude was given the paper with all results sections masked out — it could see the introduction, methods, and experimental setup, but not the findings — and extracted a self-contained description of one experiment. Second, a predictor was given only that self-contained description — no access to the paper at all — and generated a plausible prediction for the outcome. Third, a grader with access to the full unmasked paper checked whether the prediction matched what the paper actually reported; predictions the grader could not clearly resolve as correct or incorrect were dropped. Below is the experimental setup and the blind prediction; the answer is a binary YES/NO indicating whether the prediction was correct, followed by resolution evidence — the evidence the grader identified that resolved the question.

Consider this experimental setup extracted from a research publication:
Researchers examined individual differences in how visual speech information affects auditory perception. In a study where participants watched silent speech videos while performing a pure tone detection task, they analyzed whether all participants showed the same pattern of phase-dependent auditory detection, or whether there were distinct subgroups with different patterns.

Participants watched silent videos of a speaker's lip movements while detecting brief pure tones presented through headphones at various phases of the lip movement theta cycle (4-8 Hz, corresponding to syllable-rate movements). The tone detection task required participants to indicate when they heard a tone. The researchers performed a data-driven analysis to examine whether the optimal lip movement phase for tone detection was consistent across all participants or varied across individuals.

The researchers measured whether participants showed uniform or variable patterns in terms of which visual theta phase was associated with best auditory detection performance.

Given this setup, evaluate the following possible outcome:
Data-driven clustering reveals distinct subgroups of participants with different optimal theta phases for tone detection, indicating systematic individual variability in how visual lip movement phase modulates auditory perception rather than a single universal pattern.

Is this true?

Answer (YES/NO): YES